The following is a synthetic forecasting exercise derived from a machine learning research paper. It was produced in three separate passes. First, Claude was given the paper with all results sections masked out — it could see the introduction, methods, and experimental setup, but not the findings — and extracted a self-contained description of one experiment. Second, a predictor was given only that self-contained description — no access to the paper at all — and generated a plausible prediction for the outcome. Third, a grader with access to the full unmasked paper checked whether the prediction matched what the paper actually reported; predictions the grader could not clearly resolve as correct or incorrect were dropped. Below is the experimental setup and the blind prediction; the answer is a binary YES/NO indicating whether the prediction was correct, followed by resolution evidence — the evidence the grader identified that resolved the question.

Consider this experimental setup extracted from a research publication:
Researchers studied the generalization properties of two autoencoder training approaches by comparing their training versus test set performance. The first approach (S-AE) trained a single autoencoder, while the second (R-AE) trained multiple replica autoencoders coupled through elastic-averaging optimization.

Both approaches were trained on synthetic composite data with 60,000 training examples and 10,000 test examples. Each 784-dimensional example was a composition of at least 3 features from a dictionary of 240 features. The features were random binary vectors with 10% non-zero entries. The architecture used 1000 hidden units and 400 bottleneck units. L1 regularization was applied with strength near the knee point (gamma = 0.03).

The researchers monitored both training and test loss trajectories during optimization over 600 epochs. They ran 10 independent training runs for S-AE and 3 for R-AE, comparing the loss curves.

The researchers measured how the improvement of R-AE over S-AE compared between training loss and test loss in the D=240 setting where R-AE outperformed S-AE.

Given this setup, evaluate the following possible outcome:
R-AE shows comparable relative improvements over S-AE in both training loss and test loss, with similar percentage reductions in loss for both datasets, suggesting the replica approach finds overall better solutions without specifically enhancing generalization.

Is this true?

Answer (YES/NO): NO